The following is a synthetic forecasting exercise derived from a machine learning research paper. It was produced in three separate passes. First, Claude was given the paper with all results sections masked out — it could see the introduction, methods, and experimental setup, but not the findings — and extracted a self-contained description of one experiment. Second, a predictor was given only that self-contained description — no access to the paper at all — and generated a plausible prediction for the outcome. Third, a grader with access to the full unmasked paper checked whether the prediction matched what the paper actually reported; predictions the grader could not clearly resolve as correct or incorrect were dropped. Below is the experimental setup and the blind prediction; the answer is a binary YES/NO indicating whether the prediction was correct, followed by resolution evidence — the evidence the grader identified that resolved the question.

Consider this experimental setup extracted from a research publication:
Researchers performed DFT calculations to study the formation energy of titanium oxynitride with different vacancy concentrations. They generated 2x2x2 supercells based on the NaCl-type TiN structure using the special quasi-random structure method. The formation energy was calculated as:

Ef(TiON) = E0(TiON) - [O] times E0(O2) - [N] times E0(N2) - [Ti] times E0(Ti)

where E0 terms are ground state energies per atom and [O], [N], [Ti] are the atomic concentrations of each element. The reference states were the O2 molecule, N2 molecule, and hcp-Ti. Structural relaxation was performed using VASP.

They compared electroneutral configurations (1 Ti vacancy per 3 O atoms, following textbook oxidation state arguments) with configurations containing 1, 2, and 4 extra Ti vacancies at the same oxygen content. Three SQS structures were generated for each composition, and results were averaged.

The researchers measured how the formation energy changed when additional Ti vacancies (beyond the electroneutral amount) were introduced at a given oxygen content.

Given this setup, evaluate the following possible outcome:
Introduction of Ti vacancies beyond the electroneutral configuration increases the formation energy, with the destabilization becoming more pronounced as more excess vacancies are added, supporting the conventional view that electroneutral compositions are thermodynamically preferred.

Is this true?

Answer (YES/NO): YES